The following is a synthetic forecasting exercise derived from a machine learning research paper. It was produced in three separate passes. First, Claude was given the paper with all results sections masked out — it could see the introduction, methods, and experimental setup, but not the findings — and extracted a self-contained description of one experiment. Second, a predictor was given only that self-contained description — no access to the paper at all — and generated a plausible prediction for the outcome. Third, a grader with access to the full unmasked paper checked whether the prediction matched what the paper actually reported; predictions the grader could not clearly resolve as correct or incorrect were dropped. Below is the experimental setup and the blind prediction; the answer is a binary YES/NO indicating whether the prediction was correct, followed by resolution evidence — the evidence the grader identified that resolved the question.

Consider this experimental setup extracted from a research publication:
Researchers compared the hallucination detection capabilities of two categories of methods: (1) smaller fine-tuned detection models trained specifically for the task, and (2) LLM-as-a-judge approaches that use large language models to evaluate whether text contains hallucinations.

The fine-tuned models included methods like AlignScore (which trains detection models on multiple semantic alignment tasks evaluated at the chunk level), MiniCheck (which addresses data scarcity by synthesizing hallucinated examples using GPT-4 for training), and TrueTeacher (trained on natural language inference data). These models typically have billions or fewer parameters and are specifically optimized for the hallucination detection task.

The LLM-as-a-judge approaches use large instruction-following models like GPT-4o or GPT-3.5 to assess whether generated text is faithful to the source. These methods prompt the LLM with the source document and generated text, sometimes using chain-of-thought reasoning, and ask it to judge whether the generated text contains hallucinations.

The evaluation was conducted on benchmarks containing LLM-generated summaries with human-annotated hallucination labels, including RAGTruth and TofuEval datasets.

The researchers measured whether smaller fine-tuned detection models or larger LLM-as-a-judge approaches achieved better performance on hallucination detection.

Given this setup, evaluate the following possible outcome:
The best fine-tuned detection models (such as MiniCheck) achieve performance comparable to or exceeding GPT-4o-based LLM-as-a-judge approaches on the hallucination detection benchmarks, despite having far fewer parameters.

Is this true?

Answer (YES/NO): NO